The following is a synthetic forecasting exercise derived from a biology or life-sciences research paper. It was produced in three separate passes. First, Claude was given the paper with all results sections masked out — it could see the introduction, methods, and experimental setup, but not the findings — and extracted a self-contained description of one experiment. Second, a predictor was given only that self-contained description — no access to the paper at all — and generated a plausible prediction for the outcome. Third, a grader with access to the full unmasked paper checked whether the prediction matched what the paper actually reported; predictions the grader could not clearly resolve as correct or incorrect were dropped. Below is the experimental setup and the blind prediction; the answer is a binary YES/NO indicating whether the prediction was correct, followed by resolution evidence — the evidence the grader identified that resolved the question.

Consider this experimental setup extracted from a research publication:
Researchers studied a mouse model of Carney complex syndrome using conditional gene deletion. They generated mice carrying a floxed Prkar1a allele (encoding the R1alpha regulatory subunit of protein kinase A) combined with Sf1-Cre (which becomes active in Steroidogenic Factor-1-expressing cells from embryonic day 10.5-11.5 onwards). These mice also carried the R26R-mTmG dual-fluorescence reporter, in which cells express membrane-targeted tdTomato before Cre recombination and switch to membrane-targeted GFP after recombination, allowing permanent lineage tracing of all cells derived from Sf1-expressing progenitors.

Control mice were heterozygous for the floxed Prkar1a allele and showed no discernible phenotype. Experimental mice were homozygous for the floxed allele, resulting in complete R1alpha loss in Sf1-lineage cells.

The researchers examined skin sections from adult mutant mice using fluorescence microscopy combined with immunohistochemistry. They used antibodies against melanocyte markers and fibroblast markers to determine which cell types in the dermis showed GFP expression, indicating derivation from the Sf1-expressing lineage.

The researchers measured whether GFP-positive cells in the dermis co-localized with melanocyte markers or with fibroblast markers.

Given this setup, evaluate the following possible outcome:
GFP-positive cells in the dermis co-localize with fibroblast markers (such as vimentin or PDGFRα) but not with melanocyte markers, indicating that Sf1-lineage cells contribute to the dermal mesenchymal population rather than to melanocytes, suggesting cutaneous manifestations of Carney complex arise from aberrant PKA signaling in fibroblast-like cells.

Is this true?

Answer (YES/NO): YES